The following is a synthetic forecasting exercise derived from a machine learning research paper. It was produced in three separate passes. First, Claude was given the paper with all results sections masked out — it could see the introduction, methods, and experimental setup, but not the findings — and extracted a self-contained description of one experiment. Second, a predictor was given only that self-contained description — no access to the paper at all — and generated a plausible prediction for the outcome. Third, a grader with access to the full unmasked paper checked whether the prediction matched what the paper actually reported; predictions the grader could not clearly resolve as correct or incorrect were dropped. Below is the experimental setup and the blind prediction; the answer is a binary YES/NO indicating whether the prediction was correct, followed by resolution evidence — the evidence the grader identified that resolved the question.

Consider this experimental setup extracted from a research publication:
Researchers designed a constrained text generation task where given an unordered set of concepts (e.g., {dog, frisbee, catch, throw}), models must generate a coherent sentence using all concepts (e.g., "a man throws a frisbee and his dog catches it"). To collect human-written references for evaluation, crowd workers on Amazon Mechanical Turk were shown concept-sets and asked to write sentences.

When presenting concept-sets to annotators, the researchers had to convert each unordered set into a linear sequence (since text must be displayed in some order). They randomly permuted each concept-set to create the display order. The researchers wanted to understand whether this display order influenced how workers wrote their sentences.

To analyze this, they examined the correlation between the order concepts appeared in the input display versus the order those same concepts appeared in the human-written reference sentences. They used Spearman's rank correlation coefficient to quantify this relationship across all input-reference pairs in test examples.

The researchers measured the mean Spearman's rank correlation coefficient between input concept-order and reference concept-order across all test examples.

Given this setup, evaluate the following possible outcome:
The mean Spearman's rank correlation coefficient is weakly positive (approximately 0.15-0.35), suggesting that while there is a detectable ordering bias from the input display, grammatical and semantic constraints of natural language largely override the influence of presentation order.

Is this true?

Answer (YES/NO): NO